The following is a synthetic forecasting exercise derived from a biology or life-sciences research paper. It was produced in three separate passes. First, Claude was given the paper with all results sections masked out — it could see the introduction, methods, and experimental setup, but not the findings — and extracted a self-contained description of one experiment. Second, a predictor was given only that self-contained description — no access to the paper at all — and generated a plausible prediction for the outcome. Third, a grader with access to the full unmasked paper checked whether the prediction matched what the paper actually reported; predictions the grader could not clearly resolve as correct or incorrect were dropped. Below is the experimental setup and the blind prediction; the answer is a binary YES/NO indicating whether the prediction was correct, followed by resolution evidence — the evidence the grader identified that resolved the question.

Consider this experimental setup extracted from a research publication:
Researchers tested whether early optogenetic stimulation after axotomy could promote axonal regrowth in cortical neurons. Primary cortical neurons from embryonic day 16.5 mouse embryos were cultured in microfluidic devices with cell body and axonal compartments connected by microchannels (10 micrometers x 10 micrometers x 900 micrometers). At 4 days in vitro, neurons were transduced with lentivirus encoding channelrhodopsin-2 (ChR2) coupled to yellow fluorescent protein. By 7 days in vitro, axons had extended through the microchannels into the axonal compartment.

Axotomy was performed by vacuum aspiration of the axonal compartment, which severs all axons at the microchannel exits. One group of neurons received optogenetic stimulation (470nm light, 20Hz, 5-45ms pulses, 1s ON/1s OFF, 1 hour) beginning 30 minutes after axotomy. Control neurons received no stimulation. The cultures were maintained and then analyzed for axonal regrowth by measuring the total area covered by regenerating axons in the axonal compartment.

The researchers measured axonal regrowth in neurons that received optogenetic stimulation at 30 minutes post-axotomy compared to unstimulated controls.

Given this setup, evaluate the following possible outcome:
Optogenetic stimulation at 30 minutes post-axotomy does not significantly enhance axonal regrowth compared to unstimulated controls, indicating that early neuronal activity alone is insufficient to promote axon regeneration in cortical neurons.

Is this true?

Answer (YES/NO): NO